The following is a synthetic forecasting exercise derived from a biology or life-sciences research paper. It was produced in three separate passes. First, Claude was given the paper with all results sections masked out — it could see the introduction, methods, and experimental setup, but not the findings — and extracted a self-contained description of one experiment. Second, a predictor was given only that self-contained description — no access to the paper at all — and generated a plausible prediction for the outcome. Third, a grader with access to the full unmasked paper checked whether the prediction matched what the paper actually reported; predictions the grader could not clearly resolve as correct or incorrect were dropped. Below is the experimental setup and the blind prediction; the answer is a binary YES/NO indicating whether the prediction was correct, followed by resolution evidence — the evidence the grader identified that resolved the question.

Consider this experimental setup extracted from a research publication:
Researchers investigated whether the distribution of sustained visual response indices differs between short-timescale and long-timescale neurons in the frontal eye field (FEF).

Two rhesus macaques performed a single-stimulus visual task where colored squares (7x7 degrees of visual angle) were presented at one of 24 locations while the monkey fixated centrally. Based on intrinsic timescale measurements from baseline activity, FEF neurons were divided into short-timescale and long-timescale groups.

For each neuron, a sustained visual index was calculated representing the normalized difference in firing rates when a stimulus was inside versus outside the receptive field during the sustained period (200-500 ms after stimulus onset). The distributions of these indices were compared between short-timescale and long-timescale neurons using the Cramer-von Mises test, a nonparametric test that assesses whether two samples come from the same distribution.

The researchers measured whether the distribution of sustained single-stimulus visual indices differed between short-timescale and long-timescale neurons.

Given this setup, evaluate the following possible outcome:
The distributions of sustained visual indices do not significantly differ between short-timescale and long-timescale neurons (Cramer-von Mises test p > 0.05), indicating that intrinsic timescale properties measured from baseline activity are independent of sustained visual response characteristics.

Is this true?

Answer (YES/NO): YES